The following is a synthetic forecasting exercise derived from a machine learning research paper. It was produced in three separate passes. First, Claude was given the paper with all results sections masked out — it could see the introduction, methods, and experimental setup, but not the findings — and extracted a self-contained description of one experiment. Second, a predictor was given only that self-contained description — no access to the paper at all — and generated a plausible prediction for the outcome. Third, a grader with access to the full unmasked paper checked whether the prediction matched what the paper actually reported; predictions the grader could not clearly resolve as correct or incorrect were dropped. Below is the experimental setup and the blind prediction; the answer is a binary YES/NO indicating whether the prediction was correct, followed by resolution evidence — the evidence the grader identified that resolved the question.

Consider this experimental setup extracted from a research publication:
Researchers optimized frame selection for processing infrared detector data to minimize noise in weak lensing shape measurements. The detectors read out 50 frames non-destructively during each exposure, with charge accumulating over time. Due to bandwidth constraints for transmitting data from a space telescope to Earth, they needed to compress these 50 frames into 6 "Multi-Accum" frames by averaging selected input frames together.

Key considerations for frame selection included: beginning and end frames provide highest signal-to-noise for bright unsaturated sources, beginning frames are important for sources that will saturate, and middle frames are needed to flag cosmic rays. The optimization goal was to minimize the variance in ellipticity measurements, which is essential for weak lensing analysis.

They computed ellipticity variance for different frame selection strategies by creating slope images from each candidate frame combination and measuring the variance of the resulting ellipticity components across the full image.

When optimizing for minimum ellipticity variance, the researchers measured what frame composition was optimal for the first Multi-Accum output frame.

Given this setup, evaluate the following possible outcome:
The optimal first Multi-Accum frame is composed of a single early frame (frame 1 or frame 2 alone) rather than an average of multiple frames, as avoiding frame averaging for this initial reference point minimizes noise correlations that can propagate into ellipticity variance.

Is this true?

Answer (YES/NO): YES